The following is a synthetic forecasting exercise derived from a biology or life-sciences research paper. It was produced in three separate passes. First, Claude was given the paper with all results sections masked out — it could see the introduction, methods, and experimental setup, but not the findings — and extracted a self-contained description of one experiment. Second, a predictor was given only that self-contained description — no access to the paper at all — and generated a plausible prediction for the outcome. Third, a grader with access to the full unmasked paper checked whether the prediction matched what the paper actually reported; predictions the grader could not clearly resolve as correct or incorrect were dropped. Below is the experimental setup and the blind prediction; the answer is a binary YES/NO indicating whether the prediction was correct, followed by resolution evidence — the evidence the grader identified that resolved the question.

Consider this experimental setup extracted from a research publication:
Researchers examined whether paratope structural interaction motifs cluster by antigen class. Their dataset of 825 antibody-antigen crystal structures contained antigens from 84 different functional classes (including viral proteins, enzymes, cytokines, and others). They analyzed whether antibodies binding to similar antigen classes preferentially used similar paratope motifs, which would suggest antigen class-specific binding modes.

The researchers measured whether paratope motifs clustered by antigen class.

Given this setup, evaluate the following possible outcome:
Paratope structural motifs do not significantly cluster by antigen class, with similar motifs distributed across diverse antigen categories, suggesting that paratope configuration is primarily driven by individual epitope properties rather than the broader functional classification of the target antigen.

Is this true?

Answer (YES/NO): YES